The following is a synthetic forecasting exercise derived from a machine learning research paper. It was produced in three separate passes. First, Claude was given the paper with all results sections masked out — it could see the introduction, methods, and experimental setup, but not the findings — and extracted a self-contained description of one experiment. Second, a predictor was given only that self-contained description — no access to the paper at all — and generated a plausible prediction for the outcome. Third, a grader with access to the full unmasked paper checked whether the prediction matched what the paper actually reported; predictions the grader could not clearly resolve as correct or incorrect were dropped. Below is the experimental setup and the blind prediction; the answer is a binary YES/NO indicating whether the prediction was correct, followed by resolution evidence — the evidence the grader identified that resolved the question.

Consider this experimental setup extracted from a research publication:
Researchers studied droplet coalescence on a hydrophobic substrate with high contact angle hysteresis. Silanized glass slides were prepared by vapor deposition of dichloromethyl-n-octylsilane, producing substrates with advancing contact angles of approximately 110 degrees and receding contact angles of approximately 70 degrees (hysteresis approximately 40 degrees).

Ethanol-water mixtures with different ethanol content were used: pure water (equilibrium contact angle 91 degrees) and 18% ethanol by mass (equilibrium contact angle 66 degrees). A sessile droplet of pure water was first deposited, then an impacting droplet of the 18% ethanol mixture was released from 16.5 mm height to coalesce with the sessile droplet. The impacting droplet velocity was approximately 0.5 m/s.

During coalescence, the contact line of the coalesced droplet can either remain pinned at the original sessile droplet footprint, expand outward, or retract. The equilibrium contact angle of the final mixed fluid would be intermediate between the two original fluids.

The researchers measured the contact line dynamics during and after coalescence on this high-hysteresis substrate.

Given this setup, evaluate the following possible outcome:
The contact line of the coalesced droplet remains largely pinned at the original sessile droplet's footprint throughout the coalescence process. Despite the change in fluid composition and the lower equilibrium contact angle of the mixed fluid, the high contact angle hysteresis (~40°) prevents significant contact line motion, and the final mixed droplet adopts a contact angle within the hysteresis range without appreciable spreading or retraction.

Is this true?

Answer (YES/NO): NO